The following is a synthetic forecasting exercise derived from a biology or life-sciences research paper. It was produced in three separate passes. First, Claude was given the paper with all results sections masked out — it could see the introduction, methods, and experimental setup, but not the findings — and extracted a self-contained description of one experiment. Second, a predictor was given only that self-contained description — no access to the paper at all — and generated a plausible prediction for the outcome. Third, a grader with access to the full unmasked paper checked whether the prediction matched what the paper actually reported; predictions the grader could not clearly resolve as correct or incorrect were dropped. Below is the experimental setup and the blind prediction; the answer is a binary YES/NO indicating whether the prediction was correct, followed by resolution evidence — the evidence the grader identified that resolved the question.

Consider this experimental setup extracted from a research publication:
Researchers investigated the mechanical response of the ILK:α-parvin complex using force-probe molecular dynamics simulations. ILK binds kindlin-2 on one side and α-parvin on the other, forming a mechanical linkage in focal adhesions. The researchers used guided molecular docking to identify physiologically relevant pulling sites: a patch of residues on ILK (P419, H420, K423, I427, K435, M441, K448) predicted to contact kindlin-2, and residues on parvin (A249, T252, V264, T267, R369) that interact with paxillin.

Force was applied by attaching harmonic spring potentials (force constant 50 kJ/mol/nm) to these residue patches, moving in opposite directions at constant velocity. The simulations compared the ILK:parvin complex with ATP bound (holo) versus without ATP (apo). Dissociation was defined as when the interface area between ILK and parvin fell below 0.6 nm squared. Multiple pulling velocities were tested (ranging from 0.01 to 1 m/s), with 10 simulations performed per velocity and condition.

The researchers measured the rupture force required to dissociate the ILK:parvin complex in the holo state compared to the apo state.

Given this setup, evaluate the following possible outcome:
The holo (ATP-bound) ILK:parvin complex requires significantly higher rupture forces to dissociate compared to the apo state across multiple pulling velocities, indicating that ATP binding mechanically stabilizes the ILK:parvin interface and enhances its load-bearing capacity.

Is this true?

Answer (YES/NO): YES